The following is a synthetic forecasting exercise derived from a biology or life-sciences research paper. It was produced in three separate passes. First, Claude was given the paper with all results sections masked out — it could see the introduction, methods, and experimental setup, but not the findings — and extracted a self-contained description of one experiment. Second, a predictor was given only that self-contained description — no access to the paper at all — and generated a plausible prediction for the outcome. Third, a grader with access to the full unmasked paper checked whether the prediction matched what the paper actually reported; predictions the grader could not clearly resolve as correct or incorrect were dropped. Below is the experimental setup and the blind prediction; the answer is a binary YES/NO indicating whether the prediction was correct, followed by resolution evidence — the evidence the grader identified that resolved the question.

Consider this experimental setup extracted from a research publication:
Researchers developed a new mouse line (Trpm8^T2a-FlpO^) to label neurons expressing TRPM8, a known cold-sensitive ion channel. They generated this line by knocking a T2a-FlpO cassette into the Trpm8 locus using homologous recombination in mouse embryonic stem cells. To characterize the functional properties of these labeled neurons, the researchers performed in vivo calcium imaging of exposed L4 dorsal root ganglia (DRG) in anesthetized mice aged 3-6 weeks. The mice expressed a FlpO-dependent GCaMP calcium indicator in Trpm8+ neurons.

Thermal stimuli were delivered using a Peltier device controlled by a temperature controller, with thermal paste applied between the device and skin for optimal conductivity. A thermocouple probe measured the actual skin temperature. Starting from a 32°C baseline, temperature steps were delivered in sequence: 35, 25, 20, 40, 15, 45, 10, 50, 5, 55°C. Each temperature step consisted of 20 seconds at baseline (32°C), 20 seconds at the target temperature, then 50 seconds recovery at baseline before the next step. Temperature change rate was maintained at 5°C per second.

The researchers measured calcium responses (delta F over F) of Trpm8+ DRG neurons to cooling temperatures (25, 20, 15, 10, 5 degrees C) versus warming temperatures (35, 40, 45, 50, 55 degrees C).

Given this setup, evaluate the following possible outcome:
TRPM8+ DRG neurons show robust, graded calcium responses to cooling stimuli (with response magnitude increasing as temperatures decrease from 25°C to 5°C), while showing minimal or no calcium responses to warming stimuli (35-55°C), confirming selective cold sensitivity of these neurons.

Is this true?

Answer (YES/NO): NO